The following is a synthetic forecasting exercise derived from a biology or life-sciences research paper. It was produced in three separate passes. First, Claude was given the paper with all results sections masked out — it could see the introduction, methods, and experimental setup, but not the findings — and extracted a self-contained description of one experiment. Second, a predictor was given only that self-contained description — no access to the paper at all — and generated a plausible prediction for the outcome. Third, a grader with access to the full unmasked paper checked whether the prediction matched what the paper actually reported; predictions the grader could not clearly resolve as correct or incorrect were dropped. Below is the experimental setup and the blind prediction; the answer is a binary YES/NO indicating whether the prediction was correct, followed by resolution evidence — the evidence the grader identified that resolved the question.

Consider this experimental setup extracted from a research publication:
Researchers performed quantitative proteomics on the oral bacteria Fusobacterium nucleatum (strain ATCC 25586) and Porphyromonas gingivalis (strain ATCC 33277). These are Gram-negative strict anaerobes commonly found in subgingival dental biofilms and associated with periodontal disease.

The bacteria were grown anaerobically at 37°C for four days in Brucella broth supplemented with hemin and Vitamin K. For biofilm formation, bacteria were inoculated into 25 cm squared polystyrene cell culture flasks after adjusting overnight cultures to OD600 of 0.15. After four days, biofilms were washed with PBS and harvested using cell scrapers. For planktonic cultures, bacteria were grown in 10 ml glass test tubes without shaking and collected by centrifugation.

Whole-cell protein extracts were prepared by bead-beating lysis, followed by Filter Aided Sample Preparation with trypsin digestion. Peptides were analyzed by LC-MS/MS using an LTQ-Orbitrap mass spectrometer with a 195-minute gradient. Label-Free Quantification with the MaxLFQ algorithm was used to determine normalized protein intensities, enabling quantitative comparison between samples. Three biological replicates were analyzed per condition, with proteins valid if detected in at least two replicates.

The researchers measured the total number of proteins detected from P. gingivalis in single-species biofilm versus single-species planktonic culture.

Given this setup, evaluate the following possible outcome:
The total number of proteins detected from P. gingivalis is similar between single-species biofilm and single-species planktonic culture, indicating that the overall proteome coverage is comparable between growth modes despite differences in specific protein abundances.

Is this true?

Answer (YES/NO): YES